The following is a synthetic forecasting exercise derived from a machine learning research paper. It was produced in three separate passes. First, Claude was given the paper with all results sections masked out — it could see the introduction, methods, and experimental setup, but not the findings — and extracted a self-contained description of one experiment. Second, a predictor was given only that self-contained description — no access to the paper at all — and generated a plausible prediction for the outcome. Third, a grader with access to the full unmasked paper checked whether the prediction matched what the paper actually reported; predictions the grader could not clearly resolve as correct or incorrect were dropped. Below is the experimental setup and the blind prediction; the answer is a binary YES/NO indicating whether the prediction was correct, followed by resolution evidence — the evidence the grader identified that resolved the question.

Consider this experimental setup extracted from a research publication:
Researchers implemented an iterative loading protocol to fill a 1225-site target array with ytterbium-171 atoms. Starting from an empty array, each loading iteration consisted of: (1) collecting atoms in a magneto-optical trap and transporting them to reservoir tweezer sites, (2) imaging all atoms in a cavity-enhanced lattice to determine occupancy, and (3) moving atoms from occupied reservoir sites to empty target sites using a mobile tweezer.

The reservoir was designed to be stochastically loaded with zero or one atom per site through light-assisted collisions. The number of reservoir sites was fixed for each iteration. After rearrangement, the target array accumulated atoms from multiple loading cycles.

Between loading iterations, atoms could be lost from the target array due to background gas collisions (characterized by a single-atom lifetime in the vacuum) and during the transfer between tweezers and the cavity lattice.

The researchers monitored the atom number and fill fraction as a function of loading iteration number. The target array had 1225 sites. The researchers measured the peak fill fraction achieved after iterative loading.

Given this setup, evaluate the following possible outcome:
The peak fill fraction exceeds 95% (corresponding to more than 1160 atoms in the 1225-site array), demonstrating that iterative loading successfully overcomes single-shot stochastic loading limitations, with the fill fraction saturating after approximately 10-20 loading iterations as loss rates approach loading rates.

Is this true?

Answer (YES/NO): NO